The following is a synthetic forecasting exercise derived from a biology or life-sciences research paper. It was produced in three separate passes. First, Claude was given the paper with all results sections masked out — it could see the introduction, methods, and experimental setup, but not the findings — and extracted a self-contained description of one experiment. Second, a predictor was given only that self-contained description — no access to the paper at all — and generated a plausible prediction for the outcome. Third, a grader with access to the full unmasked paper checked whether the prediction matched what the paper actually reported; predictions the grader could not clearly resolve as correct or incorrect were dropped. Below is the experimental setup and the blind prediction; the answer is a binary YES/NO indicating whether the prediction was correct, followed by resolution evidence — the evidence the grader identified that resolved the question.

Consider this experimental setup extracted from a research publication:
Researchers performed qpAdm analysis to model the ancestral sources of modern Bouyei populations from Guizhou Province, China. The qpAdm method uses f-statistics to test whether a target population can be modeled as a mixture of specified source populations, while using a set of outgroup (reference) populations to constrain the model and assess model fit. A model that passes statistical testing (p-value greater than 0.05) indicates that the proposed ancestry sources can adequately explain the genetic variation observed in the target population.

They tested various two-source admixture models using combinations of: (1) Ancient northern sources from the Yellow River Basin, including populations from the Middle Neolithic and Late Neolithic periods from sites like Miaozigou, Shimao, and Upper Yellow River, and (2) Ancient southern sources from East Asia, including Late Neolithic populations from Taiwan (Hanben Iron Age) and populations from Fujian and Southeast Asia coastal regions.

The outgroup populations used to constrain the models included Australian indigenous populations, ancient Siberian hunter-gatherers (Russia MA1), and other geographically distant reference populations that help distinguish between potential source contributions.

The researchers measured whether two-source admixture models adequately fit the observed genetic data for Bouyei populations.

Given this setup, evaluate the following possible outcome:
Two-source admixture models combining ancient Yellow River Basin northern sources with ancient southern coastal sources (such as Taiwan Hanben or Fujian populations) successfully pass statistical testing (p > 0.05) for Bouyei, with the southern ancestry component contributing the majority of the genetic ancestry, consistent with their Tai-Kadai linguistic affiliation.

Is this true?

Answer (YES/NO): YES